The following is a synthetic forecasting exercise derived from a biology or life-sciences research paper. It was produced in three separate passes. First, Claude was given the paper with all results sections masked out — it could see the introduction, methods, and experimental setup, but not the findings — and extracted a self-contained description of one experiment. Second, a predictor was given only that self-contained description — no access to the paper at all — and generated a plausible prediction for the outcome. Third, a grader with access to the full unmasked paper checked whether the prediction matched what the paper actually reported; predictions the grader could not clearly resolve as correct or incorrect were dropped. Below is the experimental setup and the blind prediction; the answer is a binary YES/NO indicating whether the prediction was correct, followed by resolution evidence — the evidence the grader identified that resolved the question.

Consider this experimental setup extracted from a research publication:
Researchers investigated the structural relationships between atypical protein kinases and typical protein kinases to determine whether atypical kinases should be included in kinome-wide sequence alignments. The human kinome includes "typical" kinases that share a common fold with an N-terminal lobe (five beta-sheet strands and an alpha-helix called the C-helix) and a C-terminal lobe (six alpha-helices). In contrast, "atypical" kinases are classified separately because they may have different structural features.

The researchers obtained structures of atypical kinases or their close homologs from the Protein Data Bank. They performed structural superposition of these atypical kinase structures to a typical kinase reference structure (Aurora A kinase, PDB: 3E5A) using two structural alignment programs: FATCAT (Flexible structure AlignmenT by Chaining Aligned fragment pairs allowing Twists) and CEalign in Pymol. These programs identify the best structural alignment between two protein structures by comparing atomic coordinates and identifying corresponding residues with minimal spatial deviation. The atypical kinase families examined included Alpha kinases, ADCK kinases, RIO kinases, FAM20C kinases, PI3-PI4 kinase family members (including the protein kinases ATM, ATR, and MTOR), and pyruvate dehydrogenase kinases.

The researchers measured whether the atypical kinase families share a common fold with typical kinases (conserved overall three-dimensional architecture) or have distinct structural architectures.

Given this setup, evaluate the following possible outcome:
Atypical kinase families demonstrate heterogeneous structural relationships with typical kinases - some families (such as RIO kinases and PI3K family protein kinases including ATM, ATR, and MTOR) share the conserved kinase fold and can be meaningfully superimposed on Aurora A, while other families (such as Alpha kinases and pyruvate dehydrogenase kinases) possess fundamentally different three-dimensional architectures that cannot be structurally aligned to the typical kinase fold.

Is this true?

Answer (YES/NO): NO